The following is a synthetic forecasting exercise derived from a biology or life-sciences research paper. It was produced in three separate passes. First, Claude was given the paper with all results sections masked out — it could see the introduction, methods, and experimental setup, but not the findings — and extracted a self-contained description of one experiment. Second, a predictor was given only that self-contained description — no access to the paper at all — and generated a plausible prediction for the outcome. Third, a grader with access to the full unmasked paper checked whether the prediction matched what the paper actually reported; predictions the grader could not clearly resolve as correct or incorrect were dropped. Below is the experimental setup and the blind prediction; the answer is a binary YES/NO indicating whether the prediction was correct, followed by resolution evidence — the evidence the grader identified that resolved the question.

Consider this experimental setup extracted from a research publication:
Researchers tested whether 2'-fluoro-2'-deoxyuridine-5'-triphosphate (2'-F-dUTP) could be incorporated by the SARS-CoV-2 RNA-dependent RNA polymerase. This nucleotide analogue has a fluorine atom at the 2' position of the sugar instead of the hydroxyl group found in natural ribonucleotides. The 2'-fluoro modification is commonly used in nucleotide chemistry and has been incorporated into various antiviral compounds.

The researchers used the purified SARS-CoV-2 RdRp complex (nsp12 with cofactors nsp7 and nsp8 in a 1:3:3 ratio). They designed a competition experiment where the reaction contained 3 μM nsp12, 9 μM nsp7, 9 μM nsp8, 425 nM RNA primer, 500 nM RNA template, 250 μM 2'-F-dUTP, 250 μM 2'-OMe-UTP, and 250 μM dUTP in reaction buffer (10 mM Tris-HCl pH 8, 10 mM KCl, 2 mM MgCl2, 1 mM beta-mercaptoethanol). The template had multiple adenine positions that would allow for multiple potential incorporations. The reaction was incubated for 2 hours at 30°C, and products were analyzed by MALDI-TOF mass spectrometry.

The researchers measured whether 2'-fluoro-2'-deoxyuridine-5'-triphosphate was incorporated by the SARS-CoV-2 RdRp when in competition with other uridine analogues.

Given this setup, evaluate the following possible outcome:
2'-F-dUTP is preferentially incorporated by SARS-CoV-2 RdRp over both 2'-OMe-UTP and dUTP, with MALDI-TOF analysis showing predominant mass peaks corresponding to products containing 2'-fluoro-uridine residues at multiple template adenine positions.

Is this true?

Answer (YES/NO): YES